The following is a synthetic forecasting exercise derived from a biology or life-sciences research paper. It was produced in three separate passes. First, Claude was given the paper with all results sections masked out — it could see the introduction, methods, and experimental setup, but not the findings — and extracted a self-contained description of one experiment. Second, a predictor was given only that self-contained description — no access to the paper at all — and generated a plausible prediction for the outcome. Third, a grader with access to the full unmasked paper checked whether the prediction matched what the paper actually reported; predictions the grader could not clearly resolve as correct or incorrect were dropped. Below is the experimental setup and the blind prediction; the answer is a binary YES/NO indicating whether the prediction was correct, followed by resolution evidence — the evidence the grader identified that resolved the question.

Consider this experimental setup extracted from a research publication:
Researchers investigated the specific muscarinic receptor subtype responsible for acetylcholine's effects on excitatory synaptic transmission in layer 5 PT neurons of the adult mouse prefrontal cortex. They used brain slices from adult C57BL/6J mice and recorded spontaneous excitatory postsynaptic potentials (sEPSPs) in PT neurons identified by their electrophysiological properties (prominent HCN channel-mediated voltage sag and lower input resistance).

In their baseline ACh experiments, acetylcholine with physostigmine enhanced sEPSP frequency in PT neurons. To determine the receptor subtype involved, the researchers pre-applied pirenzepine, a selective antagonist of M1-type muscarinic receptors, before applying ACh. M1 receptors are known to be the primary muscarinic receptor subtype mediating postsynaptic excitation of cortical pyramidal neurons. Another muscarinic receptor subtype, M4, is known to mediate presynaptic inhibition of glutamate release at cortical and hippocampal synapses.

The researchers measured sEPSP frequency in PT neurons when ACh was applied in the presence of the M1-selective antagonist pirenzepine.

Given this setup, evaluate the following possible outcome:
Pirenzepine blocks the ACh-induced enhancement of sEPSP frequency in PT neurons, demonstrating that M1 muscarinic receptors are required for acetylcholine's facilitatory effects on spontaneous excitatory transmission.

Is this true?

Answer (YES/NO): YES